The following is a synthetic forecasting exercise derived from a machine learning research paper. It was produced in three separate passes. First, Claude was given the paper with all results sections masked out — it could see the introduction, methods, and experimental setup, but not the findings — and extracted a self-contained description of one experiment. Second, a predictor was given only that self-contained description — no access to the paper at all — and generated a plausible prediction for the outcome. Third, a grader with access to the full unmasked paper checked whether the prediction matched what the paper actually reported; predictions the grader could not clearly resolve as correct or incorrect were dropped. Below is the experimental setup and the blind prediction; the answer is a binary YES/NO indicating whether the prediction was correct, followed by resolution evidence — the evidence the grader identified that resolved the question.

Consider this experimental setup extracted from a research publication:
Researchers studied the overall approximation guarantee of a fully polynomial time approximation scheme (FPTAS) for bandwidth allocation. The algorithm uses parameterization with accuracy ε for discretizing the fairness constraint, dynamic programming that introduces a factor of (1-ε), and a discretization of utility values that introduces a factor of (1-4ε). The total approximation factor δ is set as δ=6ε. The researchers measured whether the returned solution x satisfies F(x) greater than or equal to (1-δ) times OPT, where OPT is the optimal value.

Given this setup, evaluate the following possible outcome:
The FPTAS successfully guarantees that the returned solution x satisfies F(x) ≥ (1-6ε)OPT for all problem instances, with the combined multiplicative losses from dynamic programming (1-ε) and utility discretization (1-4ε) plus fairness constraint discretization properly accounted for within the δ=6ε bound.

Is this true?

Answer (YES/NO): YES